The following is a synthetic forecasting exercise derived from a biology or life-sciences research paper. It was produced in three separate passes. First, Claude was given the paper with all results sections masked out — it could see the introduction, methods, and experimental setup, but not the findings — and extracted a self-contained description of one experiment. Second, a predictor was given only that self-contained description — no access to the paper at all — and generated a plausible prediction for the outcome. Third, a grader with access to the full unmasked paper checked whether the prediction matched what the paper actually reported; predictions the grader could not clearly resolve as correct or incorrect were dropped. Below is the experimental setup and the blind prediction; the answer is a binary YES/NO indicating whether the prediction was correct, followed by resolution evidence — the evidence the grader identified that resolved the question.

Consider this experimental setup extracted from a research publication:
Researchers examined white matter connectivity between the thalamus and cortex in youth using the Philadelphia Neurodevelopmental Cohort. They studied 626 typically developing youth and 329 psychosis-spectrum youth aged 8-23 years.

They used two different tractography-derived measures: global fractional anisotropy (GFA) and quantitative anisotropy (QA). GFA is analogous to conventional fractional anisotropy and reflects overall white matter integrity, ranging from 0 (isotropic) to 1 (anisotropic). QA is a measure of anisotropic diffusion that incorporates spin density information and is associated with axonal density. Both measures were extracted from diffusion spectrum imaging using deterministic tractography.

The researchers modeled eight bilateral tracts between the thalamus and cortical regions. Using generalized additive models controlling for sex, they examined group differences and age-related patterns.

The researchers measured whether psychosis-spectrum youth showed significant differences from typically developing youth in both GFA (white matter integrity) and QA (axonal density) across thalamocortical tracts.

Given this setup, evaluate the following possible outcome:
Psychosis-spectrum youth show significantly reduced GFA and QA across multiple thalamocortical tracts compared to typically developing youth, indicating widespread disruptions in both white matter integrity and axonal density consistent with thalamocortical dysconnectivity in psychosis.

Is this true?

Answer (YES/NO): NO